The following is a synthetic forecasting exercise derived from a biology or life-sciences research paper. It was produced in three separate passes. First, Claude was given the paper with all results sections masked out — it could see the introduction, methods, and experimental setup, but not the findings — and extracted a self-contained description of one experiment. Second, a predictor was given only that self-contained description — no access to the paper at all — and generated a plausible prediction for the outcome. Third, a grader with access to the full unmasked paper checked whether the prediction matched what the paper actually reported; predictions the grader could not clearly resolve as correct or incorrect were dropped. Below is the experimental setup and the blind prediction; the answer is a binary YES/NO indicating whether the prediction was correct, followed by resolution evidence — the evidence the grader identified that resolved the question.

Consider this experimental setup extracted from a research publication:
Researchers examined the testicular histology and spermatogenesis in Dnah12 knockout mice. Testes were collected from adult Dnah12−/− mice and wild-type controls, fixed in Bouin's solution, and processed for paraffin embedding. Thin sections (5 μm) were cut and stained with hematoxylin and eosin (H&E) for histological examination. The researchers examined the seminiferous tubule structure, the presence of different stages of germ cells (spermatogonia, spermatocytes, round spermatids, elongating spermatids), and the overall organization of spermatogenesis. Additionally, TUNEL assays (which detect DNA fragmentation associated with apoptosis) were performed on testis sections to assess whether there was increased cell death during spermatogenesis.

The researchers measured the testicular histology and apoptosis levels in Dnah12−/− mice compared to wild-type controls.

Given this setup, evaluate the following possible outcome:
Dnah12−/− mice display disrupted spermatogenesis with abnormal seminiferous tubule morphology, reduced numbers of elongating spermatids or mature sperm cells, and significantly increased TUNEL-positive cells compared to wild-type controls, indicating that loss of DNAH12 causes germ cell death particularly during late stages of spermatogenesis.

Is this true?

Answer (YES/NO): YES